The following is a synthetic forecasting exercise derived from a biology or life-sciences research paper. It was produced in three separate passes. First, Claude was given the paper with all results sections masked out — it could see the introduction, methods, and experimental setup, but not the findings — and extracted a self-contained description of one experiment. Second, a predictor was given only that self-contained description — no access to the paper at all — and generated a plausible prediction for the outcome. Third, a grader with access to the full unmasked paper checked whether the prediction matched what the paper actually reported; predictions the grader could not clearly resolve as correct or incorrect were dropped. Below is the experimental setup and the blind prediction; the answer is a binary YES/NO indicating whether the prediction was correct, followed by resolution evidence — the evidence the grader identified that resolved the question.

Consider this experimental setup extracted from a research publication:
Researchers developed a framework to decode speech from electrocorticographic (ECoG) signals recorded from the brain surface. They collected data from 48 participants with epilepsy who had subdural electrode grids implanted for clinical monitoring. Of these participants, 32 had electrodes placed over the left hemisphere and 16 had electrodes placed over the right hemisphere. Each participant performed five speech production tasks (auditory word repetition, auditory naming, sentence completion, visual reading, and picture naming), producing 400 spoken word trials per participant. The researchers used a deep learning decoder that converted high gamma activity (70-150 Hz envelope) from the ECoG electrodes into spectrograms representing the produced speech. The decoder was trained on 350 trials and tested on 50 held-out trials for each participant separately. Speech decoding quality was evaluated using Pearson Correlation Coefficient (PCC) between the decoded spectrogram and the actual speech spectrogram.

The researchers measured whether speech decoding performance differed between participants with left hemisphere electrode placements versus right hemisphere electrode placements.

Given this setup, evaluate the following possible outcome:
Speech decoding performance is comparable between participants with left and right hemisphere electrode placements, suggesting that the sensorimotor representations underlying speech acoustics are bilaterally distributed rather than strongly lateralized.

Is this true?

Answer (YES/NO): YES